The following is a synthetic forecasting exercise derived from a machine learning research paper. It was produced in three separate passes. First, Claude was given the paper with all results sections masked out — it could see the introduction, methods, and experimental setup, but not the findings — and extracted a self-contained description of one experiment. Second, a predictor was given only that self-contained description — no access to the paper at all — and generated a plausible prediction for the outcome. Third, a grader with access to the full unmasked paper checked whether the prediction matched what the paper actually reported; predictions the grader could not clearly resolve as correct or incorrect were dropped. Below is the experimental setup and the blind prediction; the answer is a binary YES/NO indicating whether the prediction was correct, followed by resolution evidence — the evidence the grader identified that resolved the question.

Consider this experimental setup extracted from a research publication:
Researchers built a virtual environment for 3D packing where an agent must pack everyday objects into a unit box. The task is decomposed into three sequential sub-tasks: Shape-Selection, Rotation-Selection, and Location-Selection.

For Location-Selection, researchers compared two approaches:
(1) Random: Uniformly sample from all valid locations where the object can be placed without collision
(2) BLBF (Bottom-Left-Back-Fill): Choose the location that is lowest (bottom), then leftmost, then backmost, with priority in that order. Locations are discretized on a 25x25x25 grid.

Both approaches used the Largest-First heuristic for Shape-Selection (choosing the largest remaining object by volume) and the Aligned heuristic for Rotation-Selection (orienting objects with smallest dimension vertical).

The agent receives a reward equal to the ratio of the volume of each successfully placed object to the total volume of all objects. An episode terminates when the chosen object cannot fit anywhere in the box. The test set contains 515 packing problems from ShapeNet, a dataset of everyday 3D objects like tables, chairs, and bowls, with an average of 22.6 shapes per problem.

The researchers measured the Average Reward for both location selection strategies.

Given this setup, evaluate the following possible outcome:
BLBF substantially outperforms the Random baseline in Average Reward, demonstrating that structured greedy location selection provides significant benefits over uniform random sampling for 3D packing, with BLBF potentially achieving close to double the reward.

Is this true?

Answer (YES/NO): NO